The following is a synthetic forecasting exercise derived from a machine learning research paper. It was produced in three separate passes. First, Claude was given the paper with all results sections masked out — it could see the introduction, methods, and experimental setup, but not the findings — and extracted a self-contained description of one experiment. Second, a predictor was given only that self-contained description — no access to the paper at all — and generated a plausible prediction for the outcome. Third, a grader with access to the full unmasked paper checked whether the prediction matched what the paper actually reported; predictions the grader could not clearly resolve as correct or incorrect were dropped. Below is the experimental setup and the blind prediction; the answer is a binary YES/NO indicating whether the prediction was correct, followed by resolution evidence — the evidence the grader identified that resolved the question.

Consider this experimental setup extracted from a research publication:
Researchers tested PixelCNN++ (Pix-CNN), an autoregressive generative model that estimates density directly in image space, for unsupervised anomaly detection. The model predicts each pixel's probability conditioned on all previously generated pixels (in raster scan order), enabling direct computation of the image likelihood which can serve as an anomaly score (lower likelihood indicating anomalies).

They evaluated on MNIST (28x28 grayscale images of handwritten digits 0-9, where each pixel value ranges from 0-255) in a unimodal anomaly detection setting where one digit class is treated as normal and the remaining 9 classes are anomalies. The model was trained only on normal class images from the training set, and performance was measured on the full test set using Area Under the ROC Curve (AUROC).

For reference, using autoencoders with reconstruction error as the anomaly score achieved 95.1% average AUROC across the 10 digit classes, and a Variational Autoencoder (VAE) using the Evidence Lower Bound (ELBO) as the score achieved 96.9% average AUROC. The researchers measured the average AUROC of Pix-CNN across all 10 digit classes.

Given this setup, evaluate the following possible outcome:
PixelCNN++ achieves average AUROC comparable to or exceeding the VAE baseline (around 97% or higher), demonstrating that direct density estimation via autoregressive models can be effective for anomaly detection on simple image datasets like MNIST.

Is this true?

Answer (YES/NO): NO